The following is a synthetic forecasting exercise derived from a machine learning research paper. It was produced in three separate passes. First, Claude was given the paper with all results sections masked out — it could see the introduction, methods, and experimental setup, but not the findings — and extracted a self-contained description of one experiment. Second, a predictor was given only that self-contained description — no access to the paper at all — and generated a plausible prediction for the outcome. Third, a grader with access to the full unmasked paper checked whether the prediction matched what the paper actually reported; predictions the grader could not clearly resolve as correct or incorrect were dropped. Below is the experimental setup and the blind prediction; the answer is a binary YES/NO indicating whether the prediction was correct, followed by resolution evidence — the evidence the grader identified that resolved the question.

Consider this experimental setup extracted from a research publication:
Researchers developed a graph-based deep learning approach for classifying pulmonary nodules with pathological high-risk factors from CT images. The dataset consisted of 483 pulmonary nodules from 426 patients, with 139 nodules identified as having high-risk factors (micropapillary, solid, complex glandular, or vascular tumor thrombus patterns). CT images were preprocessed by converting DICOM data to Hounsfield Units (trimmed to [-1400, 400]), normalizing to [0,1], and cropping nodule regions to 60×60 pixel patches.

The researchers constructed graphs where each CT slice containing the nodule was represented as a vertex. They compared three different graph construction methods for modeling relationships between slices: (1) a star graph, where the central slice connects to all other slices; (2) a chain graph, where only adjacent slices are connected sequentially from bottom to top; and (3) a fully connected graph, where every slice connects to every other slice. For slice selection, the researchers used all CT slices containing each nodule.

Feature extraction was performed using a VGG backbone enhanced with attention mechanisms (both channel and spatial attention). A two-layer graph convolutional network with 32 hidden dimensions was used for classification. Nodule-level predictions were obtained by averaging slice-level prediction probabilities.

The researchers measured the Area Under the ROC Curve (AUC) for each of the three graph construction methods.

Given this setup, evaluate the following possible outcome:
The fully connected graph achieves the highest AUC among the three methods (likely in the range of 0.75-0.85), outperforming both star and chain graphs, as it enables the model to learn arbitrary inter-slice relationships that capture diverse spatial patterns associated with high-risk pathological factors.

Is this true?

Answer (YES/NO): NO